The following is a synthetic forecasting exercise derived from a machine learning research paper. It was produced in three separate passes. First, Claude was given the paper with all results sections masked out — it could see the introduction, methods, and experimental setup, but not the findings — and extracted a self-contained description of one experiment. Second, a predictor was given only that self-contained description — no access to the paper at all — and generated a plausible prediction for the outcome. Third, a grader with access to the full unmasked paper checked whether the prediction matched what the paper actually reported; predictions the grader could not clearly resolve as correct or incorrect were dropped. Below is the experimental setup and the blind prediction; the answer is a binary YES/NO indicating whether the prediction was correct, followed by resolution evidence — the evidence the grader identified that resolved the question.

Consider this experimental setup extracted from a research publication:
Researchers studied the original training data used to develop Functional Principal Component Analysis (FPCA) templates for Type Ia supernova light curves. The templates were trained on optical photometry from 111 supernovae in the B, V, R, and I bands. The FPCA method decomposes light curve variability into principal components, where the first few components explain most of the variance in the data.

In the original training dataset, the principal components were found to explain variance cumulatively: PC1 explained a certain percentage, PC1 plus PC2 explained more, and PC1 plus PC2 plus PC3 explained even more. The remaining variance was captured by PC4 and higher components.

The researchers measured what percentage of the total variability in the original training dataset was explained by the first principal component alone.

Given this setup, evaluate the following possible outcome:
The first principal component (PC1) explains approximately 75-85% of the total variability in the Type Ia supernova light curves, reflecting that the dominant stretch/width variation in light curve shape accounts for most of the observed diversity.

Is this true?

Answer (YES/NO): NO